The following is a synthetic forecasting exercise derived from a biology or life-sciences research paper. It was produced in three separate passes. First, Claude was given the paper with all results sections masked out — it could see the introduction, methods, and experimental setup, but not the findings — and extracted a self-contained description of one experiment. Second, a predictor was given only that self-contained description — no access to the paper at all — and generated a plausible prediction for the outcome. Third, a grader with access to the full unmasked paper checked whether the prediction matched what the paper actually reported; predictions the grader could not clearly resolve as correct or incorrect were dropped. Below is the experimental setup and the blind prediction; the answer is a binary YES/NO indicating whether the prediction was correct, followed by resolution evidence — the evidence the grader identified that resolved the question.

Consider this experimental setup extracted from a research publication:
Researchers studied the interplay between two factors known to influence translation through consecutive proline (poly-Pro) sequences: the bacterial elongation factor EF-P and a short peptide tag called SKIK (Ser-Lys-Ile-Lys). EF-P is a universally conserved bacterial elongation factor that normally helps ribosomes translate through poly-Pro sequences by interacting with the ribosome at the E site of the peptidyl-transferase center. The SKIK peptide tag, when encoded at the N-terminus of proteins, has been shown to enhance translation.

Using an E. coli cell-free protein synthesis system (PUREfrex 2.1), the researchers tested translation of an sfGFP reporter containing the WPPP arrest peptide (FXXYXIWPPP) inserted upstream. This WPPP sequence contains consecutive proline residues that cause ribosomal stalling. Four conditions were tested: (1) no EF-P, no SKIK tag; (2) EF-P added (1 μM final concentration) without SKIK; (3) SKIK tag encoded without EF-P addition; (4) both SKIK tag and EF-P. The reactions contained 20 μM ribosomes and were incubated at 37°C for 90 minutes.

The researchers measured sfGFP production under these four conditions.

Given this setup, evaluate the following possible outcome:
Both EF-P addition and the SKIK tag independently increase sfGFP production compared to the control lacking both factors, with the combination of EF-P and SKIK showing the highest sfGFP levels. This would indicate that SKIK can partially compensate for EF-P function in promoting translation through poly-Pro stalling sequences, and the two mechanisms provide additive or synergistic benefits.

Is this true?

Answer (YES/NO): NO